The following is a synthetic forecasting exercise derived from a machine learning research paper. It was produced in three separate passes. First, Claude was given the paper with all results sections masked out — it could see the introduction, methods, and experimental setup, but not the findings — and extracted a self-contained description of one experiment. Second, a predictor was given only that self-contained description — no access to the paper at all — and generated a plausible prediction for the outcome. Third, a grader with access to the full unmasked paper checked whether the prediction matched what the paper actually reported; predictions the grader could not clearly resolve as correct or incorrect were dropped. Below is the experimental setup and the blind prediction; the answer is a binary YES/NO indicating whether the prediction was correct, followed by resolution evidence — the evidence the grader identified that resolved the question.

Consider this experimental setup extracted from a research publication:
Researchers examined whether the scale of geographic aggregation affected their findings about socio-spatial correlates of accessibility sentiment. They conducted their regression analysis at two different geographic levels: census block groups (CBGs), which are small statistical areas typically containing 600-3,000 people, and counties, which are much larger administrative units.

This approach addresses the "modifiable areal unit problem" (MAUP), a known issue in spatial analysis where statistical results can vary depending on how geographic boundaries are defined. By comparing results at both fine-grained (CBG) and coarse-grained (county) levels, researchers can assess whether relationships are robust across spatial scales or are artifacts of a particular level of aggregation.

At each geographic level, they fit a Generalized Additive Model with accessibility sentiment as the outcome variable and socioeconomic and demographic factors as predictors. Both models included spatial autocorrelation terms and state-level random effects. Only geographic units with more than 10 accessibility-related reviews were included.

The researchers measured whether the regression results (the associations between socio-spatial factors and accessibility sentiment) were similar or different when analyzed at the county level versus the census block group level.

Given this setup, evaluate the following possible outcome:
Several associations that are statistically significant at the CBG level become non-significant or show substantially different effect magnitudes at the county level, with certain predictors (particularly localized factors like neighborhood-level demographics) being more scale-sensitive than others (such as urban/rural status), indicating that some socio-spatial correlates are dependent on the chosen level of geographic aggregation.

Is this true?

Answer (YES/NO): NO